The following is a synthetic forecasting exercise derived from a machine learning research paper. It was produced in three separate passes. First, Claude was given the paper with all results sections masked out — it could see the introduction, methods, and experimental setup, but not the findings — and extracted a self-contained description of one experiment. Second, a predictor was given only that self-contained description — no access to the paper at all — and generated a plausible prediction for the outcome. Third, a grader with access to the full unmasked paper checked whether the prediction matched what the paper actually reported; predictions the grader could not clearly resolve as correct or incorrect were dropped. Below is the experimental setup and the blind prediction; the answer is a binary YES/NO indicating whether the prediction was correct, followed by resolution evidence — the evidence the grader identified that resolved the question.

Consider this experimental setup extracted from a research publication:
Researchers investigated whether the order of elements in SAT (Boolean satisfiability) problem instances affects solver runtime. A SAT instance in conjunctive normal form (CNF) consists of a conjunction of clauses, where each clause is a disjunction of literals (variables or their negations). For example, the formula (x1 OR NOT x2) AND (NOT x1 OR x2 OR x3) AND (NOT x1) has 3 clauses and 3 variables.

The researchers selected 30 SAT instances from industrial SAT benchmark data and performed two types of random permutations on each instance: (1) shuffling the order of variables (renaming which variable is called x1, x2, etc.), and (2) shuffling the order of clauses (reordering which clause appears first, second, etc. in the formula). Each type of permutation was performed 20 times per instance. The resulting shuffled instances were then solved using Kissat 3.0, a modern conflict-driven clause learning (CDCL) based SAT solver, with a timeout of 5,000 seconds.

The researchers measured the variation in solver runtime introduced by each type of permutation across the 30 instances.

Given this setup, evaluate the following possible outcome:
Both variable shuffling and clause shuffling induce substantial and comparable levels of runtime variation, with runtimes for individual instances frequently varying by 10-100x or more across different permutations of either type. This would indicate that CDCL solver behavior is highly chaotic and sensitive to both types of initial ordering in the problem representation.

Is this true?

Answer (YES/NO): NO